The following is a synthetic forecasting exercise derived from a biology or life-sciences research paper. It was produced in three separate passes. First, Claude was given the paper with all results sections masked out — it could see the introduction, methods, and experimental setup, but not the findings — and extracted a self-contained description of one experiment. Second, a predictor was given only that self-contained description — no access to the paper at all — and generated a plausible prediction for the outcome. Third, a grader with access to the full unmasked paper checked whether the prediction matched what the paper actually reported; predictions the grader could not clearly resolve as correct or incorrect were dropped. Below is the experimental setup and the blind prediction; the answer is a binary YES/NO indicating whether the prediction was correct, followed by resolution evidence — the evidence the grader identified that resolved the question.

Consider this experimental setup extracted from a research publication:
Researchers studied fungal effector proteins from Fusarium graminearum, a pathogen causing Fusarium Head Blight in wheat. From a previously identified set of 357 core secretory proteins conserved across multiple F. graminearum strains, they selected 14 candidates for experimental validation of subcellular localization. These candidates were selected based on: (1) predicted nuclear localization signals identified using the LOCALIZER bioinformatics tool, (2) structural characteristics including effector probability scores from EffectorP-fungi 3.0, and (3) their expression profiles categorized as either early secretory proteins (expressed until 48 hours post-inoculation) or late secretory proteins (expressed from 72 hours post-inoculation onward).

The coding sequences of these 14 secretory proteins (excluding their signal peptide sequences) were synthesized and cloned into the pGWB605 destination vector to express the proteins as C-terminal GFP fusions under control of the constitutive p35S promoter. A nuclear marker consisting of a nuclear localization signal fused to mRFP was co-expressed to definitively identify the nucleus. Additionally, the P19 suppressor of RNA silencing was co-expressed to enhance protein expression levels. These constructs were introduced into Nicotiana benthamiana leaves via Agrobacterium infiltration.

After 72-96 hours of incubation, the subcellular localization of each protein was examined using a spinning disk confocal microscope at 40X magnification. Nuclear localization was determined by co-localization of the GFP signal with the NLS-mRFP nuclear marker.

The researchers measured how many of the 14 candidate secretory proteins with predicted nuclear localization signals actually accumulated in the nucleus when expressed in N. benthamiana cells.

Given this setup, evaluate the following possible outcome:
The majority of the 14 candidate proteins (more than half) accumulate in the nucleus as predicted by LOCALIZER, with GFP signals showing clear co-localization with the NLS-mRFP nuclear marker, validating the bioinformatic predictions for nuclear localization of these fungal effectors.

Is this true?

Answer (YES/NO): YES